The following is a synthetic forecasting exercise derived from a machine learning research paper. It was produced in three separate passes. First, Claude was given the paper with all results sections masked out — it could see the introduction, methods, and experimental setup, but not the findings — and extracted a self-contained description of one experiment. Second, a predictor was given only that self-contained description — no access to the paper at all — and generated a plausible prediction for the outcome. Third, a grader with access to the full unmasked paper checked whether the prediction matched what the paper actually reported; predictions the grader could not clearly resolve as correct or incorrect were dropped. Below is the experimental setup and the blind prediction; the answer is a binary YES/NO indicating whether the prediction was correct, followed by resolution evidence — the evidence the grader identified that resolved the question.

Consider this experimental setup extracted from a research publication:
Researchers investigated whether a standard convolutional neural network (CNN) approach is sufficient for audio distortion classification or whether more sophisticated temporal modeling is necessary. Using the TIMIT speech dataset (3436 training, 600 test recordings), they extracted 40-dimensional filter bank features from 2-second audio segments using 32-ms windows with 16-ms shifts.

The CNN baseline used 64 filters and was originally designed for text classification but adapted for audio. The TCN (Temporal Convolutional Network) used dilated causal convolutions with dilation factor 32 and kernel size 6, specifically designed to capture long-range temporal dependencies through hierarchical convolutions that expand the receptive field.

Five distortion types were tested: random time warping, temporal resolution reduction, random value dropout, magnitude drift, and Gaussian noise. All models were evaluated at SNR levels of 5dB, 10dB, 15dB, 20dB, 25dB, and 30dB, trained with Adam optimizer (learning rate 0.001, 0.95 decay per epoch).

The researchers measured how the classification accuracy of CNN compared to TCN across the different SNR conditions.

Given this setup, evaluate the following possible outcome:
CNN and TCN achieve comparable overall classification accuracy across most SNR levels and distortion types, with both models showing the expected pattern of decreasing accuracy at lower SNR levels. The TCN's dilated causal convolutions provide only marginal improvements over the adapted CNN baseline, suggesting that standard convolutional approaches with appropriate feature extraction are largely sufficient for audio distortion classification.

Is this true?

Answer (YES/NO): NO